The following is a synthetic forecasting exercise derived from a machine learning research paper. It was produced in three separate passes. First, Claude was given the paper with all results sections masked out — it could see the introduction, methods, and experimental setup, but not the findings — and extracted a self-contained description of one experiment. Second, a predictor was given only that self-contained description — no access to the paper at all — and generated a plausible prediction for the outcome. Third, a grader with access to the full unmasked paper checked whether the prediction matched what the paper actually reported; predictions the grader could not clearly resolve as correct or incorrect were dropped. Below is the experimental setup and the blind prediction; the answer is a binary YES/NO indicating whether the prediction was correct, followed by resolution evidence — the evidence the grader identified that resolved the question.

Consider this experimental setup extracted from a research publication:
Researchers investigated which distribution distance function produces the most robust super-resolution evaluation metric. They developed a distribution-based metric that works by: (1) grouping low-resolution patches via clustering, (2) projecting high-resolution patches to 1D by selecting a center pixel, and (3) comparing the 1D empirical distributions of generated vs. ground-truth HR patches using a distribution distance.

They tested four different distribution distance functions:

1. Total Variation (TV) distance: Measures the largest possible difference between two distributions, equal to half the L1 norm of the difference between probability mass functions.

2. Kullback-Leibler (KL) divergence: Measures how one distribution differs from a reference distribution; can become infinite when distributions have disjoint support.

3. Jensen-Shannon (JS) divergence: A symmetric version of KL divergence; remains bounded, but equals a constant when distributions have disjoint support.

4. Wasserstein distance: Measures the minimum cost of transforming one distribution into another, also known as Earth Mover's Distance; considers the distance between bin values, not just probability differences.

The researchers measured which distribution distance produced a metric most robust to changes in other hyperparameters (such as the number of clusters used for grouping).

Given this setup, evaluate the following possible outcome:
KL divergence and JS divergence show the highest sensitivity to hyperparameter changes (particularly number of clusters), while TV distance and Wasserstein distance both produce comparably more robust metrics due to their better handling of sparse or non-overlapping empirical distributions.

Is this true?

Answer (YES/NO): NO